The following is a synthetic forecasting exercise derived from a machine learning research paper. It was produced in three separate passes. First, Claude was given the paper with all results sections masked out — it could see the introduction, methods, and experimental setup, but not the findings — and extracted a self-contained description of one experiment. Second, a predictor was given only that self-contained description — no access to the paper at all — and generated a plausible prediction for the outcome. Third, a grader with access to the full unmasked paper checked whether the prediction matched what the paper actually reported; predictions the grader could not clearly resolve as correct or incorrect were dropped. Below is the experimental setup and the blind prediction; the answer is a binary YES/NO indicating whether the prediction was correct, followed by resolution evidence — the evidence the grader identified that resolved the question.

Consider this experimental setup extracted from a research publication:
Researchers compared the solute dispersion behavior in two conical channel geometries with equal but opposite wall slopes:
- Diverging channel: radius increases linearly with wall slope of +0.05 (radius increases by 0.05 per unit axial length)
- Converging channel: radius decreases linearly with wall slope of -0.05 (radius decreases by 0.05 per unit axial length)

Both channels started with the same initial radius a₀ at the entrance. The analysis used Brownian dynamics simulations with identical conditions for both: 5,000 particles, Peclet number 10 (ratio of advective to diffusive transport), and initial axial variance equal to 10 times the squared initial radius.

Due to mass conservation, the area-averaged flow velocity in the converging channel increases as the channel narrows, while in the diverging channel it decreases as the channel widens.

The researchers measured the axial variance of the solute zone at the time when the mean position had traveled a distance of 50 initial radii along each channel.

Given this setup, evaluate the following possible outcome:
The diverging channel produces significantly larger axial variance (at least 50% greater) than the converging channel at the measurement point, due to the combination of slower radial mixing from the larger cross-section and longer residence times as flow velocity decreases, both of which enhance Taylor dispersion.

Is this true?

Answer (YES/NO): NO